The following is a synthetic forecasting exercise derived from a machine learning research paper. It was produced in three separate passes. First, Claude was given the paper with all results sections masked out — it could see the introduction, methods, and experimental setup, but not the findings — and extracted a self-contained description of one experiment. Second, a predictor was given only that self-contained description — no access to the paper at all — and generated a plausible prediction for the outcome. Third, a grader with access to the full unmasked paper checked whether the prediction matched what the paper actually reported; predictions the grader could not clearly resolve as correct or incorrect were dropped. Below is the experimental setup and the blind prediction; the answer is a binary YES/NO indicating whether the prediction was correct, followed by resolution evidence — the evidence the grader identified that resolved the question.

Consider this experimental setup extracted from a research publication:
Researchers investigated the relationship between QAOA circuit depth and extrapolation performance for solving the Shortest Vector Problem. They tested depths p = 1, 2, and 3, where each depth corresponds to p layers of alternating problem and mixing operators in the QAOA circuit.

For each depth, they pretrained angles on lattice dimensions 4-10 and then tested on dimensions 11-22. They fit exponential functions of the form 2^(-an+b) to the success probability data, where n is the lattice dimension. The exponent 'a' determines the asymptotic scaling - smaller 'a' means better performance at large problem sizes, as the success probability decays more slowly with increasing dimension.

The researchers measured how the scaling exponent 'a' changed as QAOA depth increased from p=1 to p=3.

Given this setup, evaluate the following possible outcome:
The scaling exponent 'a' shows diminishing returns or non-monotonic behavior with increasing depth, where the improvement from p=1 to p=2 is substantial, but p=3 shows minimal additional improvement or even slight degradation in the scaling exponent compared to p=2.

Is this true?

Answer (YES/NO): NO